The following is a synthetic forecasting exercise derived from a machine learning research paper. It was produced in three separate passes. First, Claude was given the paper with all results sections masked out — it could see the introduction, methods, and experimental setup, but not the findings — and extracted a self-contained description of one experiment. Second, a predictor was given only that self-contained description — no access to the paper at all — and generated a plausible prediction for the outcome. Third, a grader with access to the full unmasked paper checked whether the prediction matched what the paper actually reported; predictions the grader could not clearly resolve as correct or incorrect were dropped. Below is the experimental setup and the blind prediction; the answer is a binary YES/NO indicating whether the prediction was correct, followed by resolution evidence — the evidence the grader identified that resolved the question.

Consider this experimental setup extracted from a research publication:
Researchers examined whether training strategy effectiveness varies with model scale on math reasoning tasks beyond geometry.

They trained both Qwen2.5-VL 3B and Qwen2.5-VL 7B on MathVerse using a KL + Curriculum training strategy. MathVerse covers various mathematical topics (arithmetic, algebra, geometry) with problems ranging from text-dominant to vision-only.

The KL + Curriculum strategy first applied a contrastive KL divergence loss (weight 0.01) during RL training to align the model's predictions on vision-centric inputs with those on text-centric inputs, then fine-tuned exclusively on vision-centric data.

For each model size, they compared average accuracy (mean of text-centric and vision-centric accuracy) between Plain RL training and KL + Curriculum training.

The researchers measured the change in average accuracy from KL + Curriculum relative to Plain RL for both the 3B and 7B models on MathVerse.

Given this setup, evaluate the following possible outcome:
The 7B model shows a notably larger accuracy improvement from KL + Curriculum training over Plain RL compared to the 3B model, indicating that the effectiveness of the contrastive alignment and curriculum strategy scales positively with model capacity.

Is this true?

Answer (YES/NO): YES